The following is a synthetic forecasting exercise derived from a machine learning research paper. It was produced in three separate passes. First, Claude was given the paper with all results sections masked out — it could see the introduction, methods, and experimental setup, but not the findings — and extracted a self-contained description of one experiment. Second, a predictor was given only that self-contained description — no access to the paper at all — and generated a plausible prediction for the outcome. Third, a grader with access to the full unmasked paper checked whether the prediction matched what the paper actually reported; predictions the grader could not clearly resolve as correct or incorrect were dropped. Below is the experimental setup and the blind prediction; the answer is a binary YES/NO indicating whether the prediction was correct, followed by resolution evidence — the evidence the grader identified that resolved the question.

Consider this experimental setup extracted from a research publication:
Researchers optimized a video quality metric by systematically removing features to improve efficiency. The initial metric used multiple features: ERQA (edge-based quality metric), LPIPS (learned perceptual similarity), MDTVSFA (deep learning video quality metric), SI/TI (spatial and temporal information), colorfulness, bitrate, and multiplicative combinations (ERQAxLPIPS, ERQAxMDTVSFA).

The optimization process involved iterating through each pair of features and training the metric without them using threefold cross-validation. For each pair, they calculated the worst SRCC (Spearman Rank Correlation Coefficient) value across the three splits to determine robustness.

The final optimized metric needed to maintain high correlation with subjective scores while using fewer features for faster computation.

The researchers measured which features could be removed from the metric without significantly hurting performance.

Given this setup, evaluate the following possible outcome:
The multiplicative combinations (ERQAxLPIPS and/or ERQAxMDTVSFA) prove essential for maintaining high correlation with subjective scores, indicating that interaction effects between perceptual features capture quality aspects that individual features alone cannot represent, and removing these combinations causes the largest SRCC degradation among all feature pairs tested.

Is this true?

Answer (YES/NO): NO